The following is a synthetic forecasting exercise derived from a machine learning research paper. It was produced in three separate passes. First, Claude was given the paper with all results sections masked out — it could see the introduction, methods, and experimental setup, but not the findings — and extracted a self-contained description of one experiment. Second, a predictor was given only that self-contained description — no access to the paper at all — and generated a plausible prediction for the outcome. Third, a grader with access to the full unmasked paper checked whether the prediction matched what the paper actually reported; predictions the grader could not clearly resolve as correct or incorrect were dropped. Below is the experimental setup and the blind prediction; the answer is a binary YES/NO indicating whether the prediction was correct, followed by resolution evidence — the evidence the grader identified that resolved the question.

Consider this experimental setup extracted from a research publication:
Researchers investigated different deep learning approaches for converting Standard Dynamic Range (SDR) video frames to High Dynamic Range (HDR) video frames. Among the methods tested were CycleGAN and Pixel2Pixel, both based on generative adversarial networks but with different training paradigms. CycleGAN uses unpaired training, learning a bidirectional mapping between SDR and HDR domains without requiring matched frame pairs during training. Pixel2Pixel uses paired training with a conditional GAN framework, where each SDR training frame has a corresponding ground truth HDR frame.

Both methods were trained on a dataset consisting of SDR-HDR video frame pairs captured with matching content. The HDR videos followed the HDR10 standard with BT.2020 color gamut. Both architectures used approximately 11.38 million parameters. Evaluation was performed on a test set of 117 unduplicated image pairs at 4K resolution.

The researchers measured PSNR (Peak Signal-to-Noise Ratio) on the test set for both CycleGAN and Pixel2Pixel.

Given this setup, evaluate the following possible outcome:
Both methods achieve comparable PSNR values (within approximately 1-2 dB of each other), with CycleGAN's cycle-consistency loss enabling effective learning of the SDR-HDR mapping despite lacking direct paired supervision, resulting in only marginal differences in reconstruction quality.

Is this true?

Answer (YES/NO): NO